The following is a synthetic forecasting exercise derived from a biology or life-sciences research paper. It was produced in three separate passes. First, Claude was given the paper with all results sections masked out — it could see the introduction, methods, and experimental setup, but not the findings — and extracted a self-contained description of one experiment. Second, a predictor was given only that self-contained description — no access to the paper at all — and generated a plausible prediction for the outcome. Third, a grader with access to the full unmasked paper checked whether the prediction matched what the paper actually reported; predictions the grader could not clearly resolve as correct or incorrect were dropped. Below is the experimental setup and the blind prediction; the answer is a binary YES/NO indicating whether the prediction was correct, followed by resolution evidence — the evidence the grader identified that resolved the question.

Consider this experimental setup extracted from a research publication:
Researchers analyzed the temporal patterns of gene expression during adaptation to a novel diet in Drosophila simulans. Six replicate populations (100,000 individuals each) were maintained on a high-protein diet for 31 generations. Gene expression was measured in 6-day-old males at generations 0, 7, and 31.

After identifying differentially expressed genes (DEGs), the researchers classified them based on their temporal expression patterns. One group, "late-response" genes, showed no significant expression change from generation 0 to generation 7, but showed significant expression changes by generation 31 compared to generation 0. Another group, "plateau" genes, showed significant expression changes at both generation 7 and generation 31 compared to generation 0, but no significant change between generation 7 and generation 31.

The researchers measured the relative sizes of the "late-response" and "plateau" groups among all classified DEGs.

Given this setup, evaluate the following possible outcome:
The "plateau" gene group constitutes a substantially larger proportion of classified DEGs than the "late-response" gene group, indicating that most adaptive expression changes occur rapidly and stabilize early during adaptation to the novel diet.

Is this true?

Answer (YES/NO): YES